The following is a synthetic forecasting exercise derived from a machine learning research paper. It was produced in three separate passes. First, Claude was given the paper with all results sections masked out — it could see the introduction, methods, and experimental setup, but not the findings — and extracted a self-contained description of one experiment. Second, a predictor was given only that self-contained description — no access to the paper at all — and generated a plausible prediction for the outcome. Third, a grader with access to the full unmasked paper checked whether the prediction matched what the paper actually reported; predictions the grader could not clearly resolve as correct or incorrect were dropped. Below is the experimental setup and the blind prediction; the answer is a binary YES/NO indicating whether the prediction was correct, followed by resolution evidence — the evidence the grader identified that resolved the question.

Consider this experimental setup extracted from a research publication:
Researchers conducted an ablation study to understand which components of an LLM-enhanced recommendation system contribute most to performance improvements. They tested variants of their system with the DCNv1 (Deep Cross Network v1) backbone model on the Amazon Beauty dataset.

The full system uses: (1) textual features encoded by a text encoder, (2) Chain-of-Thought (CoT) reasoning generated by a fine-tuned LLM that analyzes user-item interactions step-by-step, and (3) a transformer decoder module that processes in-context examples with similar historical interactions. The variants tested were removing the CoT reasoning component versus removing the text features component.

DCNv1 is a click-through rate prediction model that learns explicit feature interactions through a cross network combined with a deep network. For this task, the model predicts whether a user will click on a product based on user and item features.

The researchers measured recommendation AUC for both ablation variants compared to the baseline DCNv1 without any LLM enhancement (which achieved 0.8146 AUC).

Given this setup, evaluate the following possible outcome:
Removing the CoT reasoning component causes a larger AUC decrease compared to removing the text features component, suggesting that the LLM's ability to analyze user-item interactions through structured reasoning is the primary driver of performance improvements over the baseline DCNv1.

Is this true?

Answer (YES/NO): YES